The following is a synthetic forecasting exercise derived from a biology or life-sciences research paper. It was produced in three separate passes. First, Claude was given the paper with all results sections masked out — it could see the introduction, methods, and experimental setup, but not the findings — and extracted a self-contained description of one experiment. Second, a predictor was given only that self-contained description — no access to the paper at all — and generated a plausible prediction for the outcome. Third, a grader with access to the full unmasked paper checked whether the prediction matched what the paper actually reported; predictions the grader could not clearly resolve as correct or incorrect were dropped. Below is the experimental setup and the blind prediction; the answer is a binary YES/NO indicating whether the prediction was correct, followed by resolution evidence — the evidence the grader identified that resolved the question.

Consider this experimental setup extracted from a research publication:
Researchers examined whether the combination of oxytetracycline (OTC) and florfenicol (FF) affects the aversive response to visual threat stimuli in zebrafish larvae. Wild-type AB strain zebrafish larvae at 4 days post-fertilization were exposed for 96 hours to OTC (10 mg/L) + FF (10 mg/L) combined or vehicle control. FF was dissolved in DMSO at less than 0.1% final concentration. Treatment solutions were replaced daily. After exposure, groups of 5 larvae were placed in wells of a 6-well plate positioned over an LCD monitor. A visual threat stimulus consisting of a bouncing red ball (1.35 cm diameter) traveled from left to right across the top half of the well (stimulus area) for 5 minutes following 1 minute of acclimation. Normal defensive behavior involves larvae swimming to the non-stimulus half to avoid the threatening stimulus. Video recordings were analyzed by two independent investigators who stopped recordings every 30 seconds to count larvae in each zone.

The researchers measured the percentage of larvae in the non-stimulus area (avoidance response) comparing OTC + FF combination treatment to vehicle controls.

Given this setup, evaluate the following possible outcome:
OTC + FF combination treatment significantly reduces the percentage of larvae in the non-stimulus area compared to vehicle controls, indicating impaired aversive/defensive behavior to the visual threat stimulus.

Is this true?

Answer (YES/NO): NO